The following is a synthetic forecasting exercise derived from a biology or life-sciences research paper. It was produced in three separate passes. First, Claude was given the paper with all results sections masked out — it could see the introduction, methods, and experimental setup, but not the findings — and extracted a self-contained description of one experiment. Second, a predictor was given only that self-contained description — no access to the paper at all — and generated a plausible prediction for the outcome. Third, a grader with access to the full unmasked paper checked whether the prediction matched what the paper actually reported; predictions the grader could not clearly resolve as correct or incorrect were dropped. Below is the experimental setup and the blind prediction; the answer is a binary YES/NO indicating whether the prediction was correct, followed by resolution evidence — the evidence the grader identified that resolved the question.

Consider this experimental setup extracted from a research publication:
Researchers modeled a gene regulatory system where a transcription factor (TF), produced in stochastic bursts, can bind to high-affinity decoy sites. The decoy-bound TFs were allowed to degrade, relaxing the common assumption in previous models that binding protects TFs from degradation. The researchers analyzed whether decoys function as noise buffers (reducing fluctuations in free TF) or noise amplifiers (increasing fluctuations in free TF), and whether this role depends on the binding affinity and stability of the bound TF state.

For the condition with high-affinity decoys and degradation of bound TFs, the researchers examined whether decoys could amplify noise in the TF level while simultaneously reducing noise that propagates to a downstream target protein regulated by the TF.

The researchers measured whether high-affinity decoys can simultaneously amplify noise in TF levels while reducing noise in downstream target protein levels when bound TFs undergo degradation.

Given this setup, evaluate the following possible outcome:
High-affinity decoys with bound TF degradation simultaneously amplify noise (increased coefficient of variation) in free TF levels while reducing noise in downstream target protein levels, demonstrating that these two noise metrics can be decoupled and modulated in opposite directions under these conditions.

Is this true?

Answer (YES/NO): YES